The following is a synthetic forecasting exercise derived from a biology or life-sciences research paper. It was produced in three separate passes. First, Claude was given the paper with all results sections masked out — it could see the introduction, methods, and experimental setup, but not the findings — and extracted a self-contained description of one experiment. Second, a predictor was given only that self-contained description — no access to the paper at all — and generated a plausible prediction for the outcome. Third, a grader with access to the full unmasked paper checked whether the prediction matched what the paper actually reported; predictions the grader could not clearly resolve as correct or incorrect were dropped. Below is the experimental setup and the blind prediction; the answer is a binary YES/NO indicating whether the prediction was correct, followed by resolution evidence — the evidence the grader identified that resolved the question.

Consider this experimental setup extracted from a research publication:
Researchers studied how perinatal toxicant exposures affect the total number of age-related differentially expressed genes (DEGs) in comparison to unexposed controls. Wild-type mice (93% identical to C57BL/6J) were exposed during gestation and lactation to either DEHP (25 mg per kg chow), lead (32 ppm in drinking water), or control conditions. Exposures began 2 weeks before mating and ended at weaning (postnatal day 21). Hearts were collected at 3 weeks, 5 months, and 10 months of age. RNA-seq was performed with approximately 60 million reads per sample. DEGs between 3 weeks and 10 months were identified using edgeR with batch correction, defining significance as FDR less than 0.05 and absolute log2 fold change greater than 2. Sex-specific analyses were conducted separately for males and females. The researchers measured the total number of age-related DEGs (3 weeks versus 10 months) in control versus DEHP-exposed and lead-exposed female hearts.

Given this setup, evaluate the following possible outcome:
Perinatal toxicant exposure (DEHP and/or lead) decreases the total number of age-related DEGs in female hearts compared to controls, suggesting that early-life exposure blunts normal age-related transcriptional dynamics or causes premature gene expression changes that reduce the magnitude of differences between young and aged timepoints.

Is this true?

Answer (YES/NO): YES